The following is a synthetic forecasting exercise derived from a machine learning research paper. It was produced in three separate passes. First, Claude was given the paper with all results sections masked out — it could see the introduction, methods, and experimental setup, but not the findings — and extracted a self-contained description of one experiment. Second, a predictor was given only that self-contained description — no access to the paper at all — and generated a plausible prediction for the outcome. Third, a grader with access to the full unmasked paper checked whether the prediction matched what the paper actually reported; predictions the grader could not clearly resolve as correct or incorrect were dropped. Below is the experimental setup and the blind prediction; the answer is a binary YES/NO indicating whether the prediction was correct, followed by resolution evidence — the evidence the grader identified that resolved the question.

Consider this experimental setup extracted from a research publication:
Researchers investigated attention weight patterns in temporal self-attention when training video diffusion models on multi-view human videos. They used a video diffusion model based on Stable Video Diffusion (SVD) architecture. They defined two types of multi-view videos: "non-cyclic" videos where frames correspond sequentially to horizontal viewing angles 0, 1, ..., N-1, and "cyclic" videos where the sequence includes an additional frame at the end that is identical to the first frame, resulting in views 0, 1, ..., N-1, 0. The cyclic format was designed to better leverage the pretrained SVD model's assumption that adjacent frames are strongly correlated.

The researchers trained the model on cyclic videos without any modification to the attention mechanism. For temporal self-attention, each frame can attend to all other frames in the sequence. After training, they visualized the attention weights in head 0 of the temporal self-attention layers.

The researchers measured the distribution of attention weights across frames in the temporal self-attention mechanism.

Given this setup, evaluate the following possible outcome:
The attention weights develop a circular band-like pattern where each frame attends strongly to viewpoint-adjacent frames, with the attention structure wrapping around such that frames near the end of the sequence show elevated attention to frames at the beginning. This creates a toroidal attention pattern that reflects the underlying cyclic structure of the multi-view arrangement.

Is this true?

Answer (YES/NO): NO